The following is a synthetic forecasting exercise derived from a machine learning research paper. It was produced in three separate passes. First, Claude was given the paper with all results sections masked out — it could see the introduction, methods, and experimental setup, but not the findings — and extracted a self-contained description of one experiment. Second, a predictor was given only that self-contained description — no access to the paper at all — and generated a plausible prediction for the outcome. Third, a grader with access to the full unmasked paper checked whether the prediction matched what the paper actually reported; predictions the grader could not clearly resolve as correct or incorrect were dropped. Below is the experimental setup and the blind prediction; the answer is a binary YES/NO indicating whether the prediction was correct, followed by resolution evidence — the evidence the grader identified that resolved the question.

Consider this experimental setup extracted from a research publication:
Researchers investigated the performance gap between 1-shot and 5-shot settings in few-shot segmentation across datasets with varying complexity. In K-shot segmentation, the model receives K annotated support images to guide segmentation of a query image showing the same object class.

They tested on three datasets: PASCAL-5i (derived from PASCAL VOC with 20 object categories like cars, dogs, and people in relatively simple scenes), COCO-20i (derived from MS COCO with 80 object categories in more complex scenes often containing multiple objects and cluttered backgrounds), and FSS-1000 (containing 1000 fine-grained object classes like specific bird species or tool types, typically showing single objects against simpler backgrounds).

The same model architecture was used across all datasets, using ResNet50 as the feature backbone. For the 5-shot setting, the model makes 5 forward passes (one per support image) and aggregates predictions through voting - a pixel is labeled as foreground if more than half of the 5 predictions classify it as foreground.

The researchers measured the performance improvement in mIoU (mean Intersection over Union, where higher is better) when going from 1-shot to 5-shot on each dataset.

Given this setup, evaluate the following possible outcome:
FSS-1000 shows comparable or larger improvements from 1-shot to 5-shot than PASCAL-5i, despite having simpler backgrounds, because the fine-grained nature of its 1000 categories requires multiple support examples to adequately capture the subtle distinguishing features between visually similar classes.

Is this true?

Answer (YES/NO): NO